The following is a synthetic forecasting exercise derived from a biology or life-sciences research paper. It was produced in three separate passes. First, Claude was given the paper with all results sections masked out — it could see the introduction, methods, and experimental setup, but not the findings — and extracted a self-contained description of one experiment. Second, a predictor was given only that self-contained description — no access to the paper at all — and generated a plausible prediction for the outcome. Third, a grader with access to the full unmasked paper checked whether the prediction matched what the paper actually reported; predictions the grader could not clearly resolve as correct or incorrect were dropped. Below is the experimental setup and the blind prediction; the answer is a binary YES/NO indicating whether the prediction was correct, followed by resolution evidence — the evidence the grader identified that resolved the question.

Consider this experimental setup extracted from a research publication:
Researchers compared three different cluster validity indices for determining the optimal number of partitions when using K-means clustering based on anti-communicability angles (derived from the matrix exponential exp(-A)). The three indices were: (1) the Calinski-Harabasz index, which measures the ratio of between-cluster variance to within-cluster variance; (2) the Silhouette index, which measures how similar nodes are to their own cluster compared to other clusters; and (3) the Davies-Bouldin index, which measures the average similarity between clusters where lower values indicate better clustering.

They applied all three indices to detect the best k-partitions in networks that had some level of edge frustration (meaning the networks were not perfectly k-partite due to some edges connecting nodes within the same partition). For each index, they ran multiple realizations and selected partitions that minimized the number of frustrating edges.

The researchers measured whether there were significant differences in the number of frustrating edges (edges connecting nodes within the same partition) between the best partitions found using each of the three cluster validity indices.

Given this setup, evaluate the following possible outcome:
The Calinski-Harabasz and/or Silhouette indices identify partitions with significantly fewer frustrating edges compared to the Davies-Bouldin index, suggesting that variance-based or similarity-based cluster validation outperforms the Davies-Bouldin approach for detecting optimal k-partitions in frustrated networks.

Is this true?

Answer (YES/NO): NO